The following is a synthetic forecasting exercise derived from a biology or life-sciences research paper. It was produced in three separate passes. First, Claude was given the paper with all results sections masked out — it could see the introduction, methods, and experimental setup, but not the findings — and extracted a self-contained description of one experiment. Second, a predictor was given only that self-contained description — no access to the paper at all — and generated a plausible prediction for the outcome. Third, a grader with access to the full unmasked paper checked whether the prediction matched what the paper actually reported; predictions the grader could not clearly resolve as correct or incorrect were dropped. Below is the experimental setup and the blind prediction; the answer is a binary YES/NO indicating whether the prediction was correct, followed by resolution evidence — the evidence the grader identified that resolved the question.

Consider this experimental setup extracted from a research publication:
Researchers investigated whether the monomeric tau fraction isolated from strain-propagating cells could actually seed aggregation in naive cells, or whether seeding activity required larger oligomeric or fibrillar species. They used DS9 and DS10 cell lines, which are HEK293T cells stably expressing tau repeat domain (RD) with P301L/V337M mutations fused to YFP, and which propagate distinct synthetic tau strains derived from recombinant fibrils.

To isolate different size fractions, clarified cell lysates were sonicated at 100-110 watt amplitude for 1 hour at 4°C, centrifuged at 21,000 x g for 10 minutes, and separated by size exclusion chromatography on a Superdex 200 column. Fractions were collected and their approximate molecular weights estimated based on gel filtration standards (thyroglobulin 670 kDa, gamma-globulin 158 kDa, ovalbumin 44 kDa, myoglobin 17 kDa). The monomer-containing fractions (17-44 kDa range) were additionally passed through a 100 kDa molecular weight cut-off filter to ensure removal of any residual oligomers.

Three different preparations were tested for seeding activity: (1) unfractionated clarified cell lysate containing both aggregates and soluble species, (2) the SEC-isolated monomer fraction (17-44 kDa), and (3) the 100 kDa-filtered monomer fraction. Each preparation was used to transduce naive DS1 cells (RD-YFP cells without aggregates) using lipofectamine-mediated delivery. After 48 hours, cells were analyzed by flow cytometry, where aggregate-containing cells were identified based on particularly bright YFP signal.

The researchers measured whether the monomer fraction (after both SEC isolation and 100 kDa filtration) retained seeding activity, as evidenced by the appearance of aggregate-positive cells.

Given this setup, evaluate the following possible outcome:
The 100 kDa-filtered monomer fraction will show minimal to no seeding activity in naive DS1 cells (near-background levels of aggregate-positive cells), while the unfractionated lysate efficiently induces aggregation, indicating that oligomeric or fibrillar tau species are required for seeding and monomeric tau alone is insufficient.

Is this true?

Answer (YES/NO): NO